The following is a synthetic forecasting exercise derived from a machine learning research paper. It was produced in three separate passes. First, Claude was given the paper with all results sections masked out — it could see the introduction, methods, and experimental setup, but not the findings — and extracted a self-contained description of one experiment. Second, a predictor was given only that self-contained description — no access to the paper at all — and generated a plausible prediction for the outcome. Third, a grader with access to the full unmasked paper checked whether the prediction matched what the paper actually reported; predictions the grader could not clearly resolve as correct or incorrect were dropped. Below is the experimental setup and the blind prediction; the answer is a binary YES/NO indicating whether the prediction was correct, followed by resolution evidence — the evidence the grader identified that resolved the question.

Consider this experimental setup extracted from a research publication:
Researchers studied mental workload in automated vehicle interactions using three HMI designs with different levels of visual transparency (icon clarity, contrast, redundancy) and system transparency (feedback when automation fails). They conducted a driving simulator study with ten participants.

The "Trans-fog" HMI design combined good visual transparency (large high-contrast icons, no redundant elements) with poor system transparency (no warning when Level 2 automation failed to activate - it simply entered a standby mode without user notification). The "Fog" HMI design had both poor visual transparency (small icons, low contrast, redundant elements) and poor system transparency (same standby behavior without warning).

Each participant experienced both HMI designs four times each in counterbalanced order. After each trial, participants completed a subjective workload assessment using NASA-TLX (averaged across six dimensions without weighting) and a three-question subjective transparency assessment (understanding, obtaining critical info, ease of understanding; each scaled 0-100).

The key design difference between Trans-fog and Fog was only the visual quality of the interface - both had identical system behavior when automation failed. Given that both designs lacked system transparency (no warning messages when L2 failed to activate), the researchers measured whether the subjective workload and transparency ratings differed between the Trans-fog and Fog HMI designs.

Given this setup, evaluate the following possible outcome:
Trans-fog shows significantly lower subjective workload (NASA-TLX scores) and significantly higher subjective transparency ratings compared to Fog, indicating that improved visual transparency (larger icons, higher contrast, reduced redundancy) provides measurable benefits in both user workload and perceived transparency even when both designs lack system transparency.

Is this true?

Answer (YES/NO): NO